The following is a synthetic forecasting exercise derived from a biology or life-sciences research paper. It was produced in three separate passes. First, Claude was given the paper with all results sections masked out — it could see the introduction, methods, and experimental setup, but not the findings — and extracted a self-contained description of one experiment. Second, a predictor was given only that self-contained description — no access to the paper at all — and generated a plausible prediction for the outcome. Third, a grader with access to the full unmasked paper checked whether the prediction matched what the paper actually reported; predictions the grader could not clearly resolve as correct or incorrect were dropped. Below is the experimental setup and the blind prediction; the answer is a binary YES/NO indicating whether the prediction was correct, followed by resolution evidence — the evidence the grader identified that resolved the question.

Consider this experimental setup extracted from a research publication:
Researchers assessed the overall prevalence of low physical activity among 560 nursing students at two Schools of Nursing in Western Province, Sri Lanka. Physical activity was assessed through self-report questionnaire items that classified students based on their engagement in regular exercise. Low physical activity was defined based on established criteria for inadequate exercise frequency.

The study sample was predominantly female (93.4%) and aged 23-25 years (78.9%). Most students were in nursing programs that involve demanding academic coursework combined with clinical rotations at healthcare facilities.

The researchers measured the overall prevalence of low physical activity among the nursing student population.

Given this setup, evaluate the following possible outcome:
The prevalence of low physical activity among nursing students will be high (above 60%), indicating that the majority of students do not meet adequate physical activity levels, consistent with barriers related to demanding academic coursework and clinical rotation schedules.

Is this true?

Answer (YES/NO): YES